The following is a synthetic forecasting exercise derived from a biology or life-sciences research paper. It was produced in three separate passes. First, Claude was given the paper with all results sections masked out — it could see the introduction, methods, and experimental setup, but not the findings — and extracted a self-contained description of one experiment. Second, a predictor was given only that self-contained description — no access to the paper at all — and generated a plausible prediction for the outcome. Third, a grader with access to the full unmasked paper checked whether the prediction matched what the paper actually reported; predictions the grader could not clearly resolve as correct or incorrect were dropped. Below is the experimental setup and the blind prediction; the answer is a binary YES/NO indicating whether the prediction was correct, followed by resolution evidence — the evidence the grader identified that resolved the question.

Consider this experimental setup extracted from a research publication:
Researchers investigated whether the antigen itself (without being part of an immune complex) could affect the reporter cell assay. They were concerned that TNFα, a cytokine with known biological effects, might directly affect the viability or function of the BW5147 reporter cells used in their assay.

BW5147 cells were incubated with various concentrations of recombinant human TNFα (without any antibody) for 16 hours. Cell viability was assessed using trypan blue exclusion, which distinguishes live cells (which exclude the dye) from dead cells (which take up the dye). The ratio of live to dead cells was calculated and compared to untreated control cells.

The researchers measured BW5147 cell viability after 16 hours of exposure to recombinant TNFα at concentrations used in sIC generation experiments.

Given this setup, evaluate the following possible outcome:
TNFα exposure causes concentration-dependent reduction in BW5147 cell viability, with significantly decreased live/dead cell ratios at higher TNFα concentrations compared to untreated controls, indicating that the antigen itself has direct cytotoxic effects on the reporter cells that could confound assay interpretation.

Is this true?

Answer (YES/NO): NO